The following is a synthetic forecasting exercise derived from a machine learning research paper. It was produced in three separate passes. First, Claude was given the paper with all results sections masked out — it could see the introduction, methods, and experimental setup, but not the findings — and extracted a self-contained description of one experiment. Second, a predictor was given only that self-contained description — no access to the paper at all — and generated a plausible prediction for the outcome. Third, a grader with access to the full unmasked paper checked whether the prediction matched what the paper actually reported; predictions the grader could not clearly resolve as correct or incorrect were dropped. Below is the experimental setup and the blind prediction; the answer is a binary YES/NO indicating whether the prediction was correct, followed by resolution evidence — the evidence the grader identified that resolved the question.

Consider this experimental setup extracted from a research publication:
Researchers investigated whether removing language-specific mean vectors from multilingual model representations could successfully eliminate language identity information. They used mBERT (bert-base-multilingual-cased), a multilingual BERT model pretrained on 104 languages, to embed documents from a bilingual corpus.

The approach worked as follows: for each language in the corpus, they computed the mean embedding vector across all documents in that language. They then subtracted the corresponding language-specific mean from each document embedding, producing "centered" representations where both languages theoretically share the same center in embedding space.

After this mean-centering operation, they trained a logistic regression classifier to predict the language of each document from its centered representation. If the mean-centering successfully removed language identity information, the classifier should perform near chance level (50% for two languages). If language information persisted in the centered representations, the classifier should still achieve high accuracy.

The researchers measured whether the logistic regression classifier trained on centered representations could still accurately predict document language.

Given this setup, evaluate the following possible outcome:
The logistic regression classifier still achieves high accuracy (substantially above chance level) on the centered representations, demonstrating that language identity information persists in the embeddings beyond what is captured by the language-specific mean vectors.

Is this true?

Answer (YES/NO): YES